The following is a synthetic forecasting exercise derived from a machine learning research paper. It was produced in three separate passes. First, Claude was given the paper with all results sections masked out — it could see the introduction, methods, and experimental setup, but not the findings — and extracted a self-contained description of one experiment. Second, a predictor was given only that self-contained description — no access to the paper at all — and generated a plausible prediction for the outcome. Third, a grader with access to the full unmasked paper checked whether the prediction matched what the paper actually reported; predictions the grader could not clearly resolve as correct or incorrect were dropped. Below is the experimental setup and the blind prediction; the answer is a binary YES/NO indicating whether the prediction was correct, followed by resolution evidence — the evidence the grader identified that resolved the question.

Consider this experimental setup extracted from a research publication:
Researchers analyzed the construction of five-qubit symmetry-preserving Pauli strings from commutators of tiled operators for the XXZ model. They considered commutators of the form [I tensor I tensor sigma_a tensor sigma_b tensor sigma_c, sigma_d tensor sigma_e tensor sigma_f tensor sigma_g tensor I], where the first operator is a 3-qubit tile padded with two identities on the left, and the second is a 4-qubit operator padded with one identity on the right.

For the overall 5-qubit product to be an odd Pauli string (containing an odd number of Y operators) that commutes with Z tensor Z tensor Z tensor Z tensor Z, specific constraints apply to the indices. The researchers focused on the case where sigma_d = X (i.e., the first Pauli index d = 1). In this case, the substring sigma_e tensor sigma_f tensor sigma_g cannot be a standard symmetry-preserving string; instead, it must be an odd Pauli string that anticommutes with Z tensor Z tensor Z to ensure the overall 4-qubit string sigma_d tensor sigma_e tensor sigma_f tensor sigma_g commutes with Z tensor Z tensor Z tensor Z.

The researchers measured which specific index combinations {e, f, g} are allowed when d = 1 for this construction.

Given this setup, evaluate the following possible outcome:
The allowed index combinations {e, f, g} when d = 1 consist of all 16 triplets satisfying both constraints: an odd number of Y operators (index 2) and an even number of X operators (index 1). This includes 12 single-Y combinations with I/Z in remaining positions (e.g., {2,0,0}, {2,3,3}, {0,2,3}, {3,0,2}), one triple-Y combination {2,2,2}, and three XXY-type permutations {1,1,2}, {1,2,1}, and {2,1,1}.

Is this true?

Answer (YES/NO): YES